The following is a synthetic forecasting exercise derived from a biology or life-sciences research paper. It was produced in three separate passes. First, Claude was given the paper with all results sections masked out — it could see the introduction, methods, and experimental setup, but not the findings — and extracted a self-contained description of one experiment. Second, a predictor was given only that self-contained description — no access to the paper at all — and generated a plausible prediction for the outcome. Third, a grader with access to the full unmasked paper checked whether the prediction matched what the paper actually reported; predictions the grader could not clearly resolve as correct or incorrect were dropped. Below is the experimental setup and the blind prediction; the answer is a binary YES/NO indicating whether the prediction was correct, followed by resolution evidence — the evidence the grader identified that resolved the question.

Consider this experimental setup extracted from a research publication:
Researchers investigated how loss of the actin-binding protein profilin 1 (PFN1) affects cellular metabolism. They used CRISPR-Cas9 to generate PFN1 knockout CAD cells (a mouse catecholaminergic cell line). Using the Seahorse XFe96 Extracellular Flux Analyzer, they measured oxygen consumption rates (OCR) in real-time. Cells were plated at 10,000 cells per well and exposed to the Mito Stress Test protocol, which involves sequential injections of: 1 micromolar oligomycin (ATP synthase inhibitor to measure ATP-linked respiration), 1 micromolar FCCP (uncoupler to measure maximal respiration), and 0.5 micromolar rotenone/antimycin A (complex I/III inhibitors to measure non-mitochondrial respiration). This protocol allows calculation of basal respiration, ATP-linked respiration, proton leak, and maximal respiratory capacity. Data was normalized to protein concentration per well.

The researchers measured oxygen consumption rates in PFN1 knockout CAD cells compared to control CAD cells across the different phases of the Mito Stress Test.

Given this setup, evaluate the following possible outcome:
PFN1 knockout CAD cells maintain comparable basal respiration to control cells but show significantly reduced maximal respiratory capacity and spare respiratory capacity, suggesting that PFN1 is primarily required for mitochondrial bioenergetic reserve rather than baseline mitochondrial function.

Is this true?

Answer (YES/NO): NO